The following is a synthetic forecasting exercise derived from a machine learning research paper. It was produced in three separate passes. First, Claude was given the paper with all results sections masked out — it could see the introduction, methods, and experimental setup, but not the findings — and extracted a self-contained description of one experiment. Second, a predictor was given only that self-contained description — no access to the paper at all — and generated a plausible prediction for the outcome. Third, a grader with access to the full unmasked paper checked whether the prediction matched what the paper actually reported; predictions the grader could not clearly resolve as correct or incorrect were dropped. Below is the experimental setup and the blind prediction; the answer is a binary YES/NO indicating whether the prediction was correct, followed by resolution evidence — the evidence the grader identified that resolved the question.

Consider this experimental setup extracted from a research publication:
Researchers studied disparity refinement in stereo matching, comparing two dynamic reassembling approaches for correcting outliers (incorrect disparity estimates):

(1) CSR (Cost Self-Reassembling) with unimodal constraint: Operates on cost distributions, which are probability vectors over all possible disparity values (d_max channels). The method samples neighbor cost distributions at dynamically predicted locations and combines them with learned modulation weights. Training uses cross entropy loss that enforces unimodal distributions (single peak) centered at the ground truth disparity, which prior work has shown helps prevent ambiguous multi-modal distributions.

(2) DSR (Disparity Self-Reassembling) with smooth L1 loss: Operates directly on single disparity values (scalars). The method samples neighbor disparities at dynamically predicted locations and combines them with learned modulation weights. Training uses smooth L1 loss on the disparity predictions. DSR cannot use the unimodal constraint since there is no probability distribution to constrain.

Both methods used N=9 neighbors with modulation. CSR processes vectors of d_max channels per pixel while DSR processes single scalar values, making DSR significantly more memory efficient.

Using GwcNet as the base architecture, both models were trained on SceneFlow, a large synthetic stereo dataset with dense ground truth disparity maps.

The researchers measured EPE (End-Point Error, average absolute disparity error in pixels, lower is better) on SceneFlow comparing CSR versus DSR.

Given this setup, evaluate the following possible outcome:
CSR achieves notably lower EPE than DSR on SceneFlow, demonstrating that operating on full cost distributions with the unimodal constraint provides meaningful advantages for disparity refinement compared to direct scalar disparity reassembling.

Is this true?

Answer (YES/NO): NO